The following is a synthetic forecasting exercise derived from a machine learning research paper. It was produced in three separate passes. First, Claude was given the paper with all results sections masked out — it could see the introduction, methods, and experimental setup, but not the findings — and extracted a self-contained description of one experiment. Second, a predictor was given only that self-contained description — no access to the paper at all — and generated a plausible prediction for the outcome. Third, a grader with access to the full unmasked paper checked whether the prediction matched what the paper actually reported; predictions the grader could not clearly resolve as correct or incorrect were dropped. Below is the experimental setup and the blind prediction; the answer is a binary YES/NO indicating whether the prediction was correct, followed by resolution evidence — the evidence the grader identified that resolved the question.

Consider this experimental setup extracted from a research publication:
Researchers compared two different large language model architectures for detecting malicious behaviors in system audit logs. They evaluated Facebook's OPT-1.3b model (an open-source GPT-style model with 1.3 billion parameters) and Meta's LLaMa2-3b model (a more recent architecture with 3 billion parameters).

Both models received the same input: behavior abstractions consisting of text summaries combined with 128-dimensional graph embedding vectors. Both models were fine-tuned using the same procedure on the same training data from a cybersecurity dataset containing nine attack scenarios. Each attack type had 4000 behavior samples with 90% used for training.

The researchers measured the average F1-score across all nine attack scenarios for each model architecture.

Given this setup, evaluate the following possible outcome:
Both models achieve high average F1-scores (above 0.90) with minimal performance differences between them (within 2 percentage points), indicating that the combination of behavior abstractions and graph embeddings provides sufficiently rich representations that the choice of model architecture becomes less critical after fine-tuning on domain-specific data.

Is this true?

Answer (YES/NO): YES